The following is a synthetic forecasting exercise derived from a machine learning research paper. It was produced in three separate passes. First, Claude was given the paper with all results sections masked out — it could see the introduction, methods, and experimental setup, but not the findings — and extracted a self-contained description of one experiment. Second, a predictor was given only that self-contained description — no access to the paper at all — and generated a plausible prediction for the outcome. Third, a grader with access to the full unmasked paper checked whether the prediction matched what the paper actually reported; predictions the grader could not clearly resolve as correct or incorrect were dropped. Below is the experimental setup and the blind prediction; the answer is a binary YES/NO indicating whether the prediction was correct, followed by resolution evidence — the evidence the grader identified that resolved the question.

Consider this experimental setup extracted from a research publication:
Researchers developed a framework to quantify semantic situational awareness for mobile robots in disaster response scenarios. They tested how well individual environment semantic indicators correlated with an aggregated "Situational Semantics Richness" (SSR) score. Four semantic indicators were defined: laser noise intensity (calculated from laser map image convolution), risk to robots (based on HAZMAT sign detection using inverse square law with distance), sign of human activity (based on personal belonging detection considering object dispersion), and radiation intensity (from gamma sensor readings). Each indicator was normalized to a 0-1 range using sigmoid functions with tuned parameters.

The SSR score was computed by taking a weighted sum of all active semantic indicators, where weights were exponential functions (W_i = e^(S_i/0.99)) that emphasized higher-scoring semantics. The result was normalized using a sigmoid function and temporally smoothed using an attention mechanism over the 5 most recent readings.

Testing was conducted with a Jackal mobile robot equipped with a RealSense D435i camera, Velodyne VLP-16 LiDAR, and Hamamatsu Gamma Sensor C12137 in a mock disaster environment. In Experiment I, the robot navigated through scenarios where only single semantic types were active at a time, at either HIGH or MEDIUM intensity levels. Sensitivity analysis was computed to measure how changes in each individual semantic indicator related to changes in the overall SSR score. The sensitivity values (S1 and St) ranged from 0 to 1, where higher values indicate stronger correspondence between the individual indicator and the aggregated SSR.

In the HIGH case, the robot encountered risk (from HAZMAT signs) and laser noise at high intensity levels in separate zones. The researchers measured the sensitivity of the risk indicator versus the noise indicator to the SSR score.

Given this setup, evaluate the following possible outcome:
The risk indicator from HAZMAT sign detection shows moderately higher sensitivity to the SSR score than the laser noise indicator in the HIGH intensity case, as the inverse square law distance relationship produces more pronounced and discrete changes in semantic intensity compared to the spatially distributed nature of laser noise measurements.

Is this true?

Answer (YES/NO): NO